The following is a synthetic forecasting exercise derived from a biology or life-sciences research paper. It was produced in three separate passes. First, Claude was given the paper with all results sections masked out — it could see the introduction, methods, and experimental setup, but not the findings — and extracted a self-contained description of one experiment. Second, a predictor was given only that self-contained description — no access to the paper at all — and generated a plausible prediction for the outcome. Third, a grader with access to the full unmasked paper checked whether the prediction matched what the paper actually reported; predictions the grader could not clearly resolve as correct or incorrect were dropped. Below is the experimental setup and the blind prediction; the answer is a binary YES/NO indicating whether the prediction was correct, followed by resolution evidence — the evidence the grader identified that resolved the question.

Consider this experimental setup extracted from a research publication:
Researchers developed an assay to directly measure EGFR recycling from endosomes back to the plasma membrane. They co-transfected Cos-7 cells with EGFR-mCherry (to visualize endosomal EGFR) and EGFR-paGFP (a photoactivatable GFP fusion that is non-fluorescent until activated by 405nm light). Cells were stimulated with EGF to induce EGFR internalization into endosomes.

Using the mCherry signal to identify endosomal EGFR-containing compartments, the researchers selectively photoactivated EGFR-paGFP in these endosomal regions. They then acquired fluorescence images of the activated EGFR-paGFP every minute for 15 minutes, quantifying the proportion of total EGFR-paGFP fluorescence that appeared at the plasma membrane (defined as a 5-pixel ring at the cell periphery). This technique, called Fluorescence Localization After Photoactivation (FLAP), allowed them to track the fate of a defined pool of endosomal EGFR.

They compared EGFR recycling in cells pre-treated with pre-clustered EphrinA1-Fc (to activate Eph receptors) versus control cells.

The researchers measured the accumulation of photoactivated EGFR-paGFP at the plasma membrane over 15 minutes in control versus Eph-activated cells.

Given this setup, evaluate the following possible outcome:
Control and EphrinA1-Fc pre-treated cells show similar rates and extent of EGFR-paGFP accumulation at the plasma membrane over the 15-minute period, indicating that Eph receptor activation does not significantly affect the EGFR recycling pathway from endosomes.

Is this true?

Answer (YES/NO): NO